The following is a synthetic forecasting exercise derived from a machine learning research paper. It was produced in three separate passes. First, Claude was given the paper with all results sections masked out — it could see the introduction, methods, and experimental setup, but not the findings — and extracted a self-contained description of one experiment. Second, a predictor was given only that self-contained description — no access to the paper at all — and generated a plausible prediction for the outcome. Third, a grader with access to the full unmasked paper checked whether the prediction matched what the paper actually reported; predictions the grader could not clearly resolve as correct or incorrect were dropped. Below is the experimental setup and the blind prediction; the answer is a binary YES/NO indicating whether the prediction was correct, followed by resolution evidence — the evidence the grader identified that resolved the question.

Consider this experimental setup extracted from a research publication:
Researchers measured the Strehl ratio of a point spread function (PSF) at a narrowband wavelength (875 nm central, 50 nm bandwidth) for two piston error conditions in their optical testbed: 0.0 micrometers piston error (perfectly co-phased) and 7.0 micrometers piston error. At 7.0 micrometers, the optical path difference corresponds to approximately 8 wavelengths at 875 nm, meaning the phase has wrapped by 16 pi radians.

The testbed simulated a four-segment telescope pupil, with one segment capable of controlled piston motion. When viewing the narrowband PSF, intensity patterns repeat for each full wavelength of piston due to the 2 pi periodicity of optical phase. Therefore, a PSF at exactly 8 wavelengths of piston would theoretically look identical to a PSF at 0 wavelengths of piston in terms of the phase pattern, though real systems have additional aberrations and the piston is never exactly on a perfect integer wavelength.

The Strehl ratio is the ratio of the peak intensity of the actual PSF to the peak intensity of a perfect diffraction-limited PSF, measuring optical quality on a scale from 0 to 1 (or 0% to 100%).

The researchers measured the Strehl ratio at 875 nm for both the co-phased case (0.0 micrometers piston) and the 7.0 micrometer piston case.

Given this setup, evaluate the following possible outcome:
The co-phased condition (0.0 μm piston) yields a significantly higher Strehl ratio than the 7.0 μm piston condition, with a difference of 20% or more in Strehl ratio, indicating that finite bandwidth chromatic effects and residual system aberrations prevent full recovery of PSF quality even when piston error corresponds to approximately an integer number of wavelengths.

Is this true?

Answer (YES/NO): NO